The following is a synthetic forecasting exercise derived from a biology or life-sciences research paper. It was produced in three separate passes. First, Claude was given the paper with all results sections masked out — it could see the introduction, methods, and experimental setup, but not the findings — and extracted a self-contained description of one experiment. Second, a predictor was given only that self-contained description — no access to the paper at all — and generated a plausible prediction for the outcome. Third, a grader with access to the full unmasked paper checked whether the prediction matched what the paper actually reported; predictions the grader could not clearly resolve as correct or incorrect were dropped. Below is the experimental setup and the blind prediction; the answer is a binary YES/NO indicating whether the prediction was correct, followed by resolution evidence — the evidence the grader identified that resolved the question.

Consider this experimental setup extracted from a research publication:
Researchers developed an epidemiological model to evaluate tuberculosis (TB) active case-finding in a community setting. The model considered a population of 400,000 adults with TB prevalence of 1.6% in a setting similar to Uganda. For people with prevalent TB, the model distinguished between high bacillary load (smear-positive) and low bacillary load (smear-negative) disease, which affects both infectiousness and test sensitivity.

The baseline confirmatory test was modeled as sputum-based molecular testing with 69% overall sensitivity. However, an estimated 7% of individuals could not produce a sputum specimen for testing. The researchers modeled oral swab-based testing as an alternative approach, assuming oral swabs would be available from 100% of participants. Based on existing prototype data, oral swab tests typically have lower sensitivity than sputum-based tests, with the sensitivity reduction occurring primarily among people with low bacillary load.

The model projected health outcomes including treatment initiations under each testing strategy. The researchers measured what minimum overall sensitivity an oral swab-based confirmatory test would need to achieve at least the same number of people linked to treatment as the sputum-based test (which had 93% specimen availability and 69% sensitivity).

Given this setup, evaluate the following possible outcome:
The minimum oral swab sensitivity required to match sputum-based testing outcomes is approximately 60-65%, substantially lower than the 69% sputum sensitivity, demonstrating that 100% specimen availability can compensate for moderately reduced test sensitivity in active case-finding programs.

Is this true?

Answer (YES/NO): NO